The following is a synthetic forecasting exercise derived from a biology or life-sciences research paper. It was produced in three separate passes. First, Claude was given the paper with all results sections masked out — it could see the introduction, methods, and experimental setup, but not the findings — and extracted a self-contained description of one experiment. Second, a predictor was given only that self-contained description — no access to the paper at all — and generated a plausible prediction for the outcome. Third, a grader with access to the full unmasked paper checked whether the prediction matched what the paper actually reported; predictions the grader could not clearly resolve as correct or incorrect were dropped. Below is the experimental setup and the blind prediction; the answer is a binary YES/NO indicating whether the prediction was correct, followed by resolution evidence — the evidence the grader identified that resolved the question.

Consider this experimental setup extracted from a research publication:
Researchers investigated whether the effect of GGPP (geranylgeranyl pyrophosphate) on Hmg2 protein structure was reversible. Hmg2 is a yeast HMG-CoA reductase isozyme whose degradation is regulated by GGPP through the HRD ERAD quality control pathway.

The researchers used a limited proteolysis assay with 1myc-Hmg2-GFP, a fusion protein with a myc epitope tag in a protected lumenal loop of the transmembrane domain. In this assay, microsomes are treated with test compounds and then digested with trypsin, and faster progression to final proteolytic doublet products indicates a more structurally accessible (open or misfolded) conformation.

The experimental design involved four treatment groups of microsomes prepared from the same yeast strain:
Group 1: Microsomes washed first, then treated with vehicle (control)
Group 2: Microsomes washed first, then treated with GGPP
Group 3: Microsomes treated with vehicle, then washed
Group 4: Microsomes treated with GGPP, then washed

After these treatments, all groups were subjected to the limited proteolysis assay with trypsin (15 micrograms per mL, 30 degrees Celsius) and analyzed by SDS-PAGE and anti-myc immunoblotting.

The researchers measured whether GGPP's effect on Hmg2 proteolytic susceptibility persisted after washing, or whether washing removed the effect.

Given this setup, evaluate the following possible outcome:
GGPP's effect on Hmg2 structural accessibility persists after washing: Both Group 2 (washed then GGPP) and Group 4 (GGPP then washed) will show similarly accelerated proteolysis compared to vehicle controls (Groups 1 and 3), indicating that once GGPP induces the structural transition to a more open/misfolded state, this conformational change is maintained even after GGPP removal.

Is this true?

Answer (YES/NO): NO